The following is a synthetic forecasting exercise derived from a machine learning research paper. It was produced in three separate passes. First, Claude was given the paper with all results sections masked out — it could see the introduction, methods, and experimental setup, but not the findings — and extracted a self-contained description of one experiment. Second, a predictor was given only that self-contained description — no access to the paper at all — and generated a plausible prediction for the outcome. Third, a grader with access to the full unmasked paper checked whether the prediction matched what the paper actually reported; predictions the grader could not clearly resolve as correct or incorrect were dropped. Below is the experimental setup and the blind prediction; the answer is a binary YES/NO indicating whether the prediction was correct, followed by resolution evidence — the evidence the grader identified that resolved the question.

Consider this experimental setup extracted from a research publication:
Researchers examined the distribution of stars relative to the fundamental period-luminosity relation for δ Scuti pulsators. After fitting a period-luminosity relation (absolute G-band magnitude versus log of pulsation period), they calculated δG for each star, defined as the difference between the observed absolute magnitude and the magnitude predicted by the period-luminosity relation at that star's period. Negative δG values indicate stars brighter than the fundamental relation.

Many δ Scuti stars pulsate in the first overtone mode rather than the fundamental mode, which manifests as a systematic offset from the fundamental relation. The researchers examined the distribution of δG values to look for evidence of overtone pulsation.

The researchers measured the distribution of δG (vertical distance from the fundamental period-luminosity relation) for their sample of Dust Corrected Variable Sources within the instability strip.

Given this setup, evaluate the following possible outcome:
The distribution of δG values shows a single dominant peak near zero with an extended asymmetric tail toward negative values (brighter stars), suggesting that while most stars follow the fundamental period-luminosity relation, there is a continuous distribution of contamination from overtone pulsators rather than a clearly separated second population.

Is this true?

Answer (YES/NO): NO